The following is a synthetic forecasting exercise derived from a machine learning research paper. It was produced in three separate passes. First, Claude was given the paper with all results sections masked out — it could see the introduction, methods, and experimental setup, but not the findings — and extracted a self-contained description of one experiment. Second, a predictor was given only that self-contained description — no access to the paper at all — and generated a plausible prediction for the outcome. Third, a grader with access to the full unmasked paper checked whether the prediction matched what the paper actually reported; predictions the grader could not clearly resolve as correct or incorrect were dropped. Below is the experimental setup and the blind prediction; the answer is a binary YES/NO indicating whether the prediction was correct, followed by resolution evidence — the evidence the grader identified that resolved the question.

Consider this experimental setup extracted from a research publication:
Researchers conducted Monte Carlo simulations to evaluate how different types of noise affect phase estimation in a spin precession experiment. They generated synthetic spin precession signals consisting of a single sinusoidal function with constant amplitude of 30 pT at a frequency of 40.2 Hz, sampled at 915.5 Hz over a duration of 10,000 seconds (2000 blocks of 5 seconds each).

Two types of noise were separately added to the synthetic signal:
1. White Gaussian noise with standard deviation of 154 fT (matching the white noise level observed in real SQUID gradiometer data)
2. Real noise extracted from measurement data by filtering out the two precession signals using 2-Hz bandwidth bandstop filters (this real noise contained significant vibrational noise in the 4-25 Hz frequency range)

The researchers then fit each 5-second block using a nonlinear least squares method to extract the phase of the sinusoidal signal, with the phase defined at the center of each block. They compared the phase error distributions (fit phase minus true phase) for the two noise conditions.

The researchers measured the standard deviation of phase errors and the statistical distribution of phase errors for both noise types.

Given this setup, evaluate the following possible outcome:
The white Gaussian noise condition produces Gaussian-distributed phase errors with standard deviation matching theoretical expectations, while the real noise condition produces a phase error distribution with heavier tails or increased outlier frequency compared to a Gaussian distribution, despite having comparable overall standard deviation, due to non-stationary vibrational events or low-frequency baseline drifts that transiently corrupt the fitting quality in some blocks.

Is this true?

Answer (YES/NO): NO